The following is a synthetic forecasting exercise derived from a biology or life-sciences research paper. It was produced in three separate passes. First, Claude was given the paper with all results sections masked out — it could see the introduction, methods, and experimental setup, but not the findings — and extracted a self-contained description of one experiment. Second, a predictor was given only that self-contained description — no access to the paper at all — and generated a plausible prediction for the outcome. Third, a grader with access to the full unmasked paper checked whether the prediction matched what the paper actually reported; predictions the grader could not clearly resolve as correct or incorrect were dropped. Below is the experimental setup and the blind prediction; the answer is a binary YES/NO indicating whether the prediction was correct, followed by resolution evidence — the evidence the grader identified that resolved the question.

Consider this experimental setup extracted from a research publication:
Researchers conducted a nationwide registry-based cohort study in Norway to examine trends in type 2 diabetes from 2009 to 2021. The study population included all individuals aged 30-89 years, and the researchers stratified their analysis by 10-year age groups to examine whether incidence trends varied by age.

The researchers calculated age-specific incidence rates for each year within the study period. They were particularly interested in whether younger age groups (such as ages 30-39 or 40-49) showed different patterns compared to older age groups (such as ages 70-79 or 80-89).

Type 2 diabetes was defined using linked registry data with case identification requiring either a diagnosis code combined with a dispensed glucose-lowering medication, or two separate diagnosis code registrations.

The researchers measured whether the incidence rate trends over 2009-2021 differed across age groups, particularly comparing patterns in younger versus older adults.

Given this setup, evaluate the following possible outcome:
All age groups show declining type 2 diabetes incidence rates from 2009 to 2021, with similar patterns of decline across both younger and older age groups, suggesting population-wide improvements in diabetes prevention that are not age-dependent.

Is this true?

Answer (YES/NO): NO